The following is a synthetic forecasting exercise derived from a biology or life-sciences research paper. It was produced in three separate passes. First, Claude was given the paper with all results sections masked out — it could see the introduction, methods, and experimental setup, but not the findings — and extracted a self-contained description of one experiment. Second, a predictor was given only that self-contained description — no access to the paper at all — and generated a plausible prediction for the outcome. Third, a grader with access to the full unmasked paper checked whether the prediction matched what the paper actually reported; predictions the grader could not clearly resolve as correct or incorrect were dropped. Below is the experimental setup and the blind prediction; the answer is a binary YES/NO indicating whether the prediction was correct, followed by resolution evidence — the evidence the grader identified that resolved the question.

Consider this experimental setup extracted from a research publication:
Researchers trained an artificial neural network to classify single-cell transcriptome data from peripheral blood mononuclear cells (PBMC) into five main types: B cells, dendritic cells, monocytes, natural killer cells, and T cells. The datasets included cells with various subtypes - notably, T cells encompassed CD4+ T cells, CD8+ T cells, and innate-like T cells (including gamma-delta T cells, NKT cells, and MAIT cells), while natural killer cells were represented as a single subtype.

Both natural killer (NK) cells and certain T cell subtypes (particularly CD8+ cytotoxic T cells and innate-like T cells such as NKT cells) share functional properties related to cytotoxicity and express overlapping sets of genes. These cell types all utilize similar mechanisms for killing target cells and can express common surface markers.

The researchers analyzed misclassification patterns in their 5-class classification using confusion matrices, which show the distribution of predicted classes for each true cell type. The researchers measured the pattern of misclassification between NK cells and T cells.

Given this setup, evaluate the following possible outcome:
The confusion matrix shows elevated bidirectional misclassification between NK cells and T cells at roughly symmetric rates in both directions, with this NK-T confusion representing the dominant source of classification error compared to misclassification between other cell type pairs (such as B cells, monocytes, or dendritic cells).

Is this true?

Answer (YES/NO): NO